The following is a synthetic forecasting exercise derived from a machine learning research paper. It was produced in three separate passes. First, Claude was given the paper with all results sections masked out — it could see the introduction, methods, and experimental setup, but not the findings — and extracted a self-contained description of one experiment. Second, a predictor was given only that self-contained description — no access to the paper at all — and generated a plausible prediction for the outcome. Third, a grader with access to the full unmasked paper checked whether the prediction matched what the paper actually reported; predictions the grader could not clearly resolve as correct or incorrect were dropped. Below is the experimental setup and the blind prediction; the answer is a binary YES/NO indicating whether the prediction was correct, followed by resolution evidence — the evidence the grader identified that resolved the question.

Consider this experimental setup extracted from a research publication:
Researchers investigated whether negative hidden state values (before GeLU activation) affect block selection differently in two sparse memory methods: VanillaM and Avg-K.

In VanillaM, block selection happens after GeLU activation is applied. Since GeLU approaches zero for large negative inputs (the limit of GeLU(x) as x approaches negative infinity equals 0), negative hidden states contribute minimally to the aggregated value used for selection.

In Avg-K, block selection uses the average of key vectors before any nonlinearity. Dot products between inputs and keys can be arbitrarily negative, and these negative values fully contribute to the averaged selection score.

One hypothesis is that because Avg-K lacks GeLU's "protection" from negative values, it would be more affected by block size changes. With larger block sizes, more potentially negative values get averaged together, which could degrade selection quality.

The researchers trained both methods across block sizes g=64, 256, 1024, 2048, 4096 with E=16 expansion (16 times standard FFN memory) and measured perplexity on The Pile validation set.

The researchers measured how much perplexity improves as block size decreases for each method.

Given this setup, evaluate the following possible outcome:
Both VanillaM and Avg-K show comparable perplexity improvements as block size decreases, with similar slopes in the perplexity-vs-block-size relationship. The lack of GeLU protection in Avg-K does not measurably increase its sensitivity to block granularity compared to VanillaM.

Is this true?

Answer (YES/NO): NO